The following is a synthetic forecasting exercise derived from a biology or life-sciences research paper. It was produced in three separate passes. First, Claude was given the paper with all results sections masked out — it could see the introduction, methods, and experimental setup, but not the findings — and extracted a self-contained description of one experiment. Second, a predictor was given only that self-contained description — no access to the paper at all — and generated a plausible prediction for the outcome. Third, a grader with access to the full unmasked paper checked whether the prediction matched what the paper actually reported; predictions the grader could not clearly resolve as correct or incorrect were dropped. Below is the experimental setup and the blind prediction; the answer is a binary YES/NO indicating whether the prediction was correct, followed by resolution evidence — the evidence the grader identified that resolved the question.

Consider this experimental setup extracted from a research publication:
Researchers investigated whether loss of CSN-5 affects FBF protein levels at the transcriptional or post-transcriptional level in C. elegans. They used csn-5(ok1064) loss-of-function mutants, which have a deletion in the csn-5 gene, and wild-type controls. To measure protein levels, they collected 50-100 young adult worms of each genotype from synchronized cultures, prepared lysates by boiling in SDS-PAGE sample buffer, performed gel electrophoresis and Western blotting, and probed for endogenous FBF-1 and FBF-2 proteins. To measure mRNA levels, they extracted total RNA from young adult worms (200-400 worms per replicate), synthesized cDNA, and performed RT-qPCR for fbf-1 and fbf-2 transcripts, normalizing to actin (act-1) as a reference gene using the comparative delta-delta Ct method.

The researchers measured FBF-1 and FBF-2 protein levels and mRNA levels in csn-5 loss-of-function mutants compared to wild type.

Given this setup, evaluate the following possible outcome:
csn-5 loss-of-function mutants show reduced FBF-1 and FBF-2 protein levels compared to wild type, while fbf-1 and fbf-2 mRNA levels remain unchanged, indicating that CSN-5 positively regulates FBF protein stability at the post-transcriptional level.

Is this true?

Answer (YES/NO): NO